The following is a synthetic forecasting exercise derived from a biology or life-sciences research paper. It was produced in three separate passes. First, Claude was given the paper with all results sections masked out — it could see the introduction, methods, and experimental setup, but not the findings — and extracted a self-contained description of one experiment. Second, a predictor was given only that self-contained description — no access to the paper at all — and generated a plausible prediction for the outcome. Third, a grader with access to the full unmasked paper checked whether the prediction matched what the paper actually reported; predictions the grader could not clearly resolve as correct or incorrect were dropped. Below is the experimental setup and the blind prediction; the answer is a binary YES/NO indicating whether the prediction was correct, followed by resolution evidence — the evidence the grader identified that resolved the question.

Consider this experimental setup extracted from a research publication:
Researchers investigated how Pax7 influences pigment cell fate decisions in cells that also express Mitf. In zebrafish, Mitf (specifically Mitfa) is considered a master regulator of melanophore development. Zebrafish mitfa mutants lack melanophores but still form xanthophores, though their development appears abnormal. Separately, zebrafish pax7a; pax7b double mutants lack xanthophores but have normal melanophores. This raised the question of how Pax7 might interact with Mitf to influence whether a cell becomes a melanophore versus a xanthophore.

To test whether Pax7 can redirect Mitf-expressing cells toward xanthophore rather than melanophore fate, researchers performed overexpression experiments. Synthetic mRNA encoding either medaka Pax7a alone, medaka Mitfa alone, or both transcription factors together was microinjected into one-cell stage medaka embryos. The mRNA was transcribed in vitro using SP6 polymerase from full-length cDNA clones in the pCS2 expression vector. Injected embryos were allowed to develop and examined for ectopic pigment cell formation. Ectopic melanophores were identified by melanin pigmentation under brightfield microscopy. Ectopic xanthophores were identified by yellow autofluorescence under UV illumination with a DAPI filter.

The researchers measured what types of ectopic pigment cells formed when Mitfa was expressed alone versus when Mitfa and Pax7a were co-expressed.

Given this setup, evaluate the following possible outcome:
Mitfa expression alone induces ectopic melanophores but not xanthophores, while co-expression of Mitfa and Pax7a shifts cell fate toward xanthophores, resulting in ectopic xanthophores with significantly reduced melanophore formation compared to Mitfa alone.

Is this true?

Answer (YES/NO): NO